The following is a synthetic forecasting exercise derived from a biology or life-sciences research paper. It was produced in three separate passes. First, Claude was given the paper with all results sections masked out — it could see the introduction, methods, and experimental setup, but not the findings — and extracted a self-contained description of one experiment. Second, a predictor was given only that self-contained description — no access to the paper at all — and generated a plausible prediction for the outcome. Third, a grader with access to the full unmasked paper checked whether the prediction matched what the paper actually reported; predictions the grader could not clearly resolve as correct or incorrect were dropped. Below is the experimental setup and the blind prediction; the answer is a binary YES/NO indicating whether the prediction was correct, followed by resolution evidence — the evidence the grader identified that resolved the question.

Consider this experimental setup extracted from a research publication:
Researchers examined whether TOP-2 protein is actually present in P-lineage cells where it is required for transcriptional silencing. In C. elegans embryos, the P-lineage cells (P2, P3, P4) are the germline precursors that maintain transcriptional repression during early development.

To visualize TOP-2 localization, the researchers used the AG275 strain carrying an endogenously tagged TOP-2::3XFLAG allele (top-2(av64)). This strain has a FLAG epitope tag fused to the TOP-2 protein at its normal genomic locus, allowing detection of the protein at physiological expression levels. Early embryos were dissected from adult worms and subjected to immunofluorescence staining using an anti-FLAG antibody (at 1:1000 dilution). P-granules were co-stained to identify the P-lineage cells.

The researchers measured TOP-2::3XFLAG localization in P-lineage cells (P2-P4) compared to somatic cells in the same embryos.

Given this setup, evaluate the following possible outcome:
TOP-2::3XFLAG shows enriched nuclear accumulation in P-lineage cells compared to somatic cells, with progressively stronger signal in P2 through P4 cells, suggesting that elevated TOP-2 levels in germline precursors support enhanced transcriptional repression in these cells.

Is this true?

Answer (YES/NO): NO